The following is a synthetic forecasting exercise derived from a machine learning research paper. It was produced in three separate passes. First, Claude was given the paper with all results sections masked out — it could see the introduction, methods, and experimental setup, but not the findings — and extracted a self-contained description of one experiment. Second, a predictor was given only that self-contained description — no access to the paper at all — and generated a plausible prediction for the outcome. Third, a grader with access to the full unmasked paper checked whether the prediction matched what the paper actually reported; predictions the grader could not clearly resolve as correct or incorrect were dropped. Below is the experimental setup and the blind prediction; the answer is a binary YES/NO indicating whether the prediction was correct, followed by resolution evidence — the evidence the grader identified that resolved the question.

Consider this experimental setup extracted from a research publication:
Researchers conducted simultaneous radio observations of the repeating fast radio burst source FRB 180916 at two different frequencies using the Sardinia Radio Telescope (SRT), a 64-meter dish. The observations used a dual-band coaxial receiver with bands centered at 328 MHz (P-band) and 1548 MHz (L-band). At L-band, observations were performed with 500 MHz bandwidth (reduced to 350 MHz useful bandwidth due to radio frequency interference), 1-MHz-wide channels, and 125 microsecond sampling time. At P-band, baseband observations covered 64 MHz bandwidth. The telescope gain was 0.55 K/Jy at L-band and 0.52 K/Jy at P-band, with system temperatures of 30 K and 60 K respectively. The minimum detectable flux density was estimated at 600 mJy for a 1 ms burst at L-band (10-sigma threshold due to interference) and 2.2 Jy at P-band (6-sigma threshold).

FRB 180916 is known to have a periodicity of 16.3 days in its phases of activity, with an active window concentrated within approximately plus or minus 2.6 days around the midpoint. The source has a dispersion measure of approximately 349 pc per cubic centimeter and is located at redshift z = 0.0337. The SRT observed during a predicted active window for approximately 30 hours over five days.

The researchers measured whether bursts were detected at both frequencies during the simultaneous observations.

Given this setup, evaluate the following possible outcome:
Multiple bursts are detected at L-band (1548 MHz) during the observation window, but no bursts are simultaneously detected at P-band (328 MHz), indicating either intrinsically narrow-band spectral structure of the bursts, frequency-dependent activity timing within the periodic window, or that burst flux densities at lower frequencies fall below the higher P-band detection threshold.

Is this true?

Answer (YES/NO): NO